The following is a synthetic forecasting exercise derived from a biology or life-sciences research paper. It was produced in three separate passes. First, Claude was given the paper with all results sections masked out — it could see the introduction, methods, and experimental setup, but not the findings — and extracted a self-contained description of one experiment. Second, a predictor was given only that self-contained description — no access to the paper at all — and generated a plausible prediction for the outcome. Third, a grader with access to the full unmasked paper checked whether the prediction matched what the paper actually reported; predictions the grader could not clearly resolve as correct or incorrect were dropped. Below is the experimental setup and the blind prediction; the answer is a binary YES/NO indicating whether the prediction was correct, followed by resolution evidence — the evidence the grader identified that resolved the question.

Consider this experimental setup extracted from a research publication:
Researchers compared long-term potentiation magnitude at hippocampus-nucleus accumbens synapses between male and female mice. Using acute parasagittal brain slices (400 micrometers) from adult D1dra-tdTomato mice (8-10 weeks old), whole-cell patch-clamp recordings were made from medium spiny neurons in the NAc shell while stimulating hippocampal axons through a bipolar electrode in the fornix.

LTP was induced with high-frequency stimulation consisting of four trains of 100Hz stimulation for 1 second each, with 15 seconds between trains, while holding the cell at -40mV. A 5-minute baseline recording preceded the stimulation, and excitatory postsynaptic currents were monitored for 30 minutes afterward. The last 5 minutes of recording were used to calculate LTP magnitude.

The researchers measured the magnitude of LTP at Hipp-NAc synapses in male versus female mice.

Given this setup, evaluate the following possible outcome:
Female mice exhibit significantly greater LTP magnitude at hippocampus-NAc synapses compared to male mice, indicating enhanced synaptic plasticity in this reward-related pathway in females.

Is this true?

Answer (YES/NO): NO